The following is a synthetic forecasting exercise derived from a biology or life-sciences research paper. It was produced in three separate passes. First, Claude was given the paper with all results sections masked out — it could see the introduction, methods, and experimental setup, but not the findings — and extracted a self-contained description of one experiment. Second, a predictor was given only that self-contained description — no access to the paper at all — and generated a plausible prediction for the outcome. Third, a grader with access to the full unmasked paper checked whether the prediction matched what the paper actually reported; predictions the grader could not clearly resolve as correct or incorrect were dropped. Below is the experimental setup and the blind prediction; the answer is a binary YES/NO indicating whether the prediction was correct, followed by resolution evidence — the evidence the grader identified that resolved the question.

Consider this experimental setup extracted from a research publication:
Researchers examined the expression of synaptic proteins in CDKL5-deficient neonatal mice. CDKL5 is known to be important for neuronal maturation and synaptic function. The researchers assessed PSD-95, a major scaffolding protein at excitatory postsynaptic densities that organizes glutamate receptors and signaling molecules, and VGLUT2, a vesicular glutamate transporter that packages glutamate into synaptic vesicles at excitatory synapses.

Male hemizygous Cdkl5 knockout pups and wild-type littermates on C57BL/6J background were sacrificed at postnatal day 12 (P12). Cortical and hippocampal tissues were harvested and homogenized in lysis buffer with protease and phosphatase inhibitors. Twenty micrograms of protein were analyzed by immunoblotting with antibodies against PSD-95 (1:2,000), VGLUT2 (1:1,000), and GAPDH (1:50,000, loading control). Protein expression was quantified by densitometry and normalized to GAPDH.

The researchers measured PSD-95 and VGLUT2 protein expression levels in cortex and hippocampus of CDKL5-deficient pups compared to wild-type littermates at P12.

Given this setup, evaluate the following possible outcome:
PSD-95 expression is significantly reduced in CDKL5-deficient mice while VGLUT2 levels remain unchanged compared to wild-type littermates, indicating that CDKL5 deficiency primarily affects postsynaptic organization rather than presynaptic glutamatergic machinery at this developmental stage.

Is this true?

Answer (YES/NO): YES